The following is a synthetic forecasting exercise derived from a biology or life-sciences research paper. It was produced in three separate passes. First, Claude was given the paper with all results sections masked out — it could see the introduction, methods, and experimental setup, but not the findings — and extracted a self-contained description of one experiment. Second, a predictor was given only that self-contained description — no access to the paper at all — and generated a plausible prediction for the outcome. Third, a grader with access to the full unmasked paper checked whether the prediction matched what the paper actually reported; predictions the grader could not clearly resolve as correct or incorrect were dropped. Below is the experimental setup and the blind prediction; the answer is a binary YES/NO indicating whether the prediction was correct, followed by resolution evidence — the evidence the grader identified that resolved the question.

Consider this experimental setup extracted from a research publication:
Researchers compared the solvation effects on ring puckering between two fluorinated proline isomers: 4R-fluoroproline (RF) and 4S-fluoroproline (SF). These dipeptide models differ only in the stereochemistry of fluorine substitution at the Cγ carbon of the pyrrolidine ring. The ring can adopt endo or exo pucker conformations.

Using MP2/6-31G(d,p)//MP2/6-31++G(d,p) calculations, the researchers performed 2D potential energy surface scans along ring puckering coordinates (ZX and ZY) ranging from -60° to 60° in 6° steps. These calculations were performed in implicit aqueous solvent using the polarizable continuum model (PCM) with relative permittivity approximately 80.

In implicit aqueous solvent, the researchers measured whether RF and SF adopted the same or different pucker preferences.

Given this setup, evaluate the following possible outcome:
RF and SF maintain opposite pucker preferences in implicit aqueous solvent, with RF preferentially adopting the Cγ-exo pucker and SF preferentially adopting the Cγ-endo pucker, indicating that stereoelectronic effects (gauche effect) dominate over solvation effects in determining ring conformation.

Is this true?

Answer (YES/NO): NO